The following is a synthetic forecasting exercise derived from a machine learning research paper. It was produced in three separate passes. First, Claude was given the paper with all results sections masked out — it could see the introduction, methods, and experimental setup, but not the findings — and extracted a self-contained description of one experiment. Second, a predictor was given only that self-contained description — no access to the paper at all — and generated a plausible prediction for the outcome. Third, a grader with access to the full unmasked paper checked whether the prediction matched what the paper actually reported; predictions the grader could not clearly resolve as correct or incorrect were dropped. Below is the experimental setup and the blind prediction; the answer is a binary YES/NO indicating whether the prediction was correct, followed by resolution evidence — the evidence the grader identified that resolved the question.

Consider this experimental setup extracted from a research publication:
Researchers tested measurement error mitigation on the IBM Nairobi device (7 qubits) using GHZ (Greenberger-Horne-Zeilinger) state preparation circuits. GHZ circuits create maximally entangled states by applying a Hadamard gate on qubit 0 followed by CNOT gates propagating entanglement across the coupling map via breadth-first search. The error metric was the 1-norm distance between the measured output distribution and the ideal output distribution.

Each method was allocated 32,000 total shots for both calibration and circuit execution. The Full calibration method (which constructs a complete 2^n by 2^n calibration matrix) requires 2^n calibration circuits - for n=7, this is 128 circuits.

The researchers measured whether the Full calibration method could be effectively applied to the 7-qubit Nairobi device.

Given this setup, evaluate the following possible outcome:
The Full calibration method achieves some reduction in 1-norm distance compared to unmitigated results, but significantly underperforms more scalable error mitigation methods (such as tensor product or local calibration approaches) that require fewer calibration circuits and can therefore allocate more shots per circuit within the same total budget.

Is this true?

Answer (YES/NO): NO